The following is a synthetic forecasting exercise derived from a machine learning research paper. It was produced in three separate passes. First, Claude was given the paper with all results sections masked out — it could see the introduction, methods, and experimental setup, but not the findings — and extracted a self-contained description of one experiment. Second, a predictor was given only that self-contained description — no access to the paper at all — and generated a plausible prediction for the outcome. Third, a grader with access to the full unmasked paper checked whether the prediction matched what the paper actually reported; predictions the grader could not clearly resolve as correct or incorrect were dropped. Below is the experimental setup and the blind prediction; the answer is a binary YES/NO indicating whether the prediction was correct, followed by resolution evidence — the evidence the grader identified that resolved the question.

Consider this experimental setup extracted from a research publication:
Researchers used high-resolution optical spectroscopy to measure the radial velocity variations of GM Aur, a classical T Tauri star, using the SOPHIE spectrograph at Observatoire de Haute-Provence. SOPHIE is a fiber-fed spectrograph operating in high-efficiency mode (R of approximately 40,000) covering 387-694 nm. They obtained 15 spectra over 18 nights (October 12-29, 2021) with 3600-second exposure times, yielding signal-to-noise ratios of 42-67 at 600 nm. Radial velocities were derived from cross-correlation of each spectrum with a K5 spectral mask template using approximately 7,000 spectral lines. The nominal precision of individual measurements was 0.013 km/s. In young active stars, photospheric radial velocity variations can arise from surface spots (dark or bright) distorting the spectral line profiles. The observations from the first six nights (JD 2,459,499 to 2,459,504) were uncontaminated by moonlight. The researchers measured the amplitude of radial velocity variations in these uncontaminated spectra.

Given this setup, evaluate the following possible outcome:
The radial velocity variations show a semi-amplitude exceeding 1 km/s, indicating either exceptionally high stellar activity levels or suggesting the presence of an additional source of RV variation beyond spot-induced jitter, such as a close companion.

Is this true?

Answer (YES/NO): NO